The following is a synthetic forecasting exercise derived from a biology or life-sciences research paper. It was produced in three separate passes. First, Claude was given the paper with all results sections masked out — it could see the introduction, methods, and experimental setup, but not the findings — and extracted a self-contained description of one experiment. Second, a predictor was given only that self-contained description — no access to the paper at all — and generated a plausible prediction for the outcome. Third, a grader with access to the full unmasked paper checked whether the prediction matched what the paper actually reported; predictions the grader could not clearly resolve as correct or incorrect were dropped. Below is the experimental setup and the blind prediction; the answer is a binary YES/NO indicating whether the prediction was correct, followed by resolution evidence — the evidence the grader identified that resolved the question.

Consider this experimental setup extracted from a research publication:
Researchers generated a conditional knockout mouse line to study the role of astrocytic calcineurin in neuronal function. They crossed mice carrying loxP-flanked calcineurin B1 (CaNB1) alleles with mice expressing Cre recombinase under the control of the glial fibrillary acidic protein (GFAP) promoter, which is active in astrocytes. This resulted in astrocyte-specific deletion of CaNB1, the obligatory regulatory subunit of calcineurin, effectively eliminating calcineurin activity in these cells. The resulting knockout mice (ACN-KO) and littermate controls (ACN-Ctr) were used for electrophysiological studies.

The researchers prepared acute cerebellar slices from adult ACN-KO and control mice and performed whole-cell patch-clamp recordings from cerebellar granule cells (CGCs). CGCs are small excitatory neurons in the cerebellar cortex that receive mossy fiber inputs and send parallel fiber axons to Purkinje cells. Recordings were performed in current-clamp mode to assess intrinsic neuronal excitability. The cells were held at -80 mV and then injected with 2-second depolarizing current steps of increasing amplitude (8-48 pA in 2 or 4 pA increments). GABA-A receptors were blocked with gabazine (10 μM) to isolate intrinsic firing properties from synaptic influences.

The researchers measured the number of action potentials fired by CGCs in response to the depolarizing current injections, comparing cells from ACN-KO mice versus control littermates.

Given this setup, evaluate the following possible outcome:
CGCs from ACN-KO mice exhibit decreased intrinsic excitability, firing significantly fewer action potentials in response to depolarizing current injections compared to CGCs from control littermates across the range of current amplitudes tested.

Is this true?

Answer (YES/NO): YES